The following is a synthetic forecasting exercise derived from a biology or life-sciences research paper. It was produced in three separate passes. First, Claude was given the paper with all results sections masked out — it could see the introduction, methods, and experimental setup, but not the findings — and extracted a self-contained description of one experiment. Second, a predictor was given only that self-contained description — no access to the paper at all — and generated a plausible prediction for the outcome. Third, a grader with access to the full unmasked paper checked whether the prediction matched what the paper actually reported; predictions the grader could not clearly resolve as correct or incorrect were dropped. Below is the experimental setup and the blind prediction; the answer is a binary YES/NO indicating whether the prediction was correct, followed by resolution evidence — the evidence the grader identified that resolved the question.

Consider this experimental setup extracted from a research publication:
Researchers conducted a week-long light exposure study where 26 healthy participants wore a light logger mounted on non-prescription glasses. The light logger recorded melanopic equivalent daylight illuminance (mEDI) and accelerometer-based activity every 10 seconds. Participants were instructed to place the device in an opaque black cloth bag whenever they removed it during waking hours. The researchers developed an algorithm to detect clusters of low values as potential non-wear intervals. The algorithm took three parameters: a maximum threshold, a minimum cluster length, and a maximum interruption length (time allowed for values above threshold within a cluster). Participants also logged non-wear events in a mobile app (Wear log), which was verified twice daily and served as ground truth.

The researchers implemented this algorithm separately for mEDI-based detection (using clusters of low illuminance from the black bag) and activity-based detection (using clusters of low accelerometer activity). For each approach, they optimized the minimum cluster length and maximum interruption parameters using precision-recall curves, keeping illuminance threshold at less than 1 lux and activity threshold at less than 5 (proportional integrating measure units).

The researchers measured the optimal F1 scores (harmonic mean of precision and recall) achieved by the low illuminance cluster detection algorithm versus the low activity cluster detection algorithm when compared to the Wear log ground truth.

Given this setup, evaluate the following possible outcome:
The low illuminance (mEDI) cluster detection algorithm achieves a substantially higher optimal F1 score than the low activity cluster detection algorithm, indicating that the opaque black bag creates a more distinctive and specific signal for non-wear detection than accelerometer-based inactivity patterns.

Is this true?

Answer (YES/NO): YES